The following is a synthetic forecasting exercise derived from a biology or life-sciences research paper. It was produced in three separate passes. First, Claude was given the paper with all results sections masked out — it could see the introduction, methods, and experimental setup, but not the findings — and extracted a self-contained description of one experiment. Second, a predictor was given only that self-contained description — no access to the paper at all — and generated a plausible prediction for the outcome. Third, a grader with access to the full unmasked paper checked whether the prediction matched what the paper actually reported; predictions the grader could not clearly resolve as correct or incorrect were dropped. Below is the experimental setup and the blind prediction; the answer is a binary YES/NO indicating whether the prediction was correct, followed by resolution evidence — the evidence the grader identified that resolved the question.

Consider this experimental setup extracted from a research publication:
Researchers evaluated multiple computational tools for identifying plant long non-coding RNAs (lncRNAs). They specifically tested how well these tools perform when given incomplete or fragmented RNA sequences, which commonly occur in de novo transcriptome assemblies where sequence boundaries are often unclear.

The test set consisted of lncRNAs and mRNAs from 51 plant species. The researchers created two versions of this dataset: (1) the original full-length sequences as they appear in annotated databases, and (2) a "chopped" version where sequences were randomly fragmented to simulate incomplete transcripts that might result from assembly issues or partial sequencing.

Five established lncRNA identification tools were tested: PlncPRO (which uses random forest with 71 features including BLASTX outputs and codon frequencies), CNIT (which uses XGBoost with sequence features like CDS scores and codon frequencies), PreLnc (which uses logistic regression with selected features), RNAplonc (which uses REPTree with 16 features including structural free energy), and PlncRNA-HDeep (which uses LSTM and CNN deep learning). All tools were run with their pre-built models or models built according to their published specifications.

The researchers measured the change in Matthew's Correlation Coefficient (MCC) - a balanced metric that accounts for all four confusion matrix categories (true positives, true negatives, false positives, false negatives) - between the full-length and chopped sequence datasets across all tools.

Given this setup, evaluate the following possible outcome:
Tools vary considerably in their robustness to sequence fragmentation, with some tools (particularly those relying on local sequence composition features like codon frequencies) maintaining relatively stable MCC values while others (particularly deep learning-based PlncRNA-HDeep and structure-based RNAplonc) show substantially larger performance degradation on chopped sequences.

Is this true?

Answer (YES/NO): NO